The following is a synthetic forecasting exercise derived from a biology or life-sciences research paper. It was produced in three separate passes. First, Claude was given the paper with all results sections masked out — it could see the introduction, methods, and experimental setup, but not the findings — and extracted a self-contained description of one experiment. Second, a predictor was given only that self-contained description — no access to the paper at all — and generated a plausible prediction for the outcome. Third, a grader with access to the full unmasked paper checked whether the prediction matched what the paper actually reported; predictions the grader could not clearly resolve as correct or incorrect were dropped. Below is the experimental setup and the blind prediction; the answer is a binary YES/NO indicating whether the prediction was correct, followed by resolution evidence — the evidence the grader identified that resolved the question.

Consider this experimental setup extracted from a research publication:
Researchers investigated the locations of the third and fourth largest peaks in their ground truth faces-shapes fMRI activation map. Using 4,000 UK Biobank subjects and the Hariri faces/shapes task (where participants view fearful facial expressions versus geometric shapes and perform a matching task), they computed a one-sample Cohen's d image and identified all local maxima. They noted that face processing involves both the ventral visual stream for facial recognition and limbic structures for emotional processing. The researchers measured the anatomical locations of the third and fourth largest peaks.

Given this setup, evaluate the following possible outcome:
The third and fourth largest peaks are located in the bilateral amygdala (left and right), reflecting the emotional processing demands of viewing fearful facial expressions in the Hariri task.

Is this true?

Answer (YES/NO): YES